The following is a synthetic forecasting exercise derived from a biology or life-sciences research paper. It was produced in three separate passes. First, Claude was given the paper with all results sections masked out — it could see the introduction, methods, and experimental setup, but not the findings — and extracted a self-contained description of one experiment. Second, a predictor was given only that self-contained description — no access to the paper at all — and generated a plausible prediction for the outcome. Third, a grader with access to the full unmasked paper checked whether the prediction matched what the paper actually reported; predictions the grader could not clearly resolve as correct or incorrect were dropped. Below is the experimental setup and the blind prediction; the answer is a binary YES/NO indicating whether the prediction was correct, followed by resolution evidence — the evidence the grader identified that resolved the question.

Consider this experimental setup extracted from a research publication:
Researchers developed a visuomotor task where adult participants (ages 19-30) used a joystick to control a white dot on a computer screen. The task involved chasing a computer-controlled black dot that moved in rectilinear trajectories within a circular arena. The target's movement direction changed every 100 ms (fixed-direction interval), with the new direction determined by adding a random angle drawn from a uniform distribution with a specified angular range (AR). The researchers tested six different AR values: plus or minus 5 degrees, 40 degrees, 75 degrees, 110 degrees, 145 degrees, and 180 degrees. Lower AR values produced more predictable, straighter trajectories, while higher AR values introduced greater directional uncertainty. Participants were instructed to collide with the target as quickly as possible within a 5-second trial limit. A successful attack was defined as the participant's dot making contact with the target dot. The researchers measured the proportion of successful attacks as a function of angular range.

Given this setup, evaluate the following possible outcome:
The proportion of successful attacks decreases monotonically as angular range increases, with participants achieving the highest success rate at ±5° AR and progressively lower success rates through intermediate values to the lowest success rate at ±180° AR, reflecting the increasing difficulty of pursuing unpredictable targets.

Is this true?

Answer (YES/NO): YES